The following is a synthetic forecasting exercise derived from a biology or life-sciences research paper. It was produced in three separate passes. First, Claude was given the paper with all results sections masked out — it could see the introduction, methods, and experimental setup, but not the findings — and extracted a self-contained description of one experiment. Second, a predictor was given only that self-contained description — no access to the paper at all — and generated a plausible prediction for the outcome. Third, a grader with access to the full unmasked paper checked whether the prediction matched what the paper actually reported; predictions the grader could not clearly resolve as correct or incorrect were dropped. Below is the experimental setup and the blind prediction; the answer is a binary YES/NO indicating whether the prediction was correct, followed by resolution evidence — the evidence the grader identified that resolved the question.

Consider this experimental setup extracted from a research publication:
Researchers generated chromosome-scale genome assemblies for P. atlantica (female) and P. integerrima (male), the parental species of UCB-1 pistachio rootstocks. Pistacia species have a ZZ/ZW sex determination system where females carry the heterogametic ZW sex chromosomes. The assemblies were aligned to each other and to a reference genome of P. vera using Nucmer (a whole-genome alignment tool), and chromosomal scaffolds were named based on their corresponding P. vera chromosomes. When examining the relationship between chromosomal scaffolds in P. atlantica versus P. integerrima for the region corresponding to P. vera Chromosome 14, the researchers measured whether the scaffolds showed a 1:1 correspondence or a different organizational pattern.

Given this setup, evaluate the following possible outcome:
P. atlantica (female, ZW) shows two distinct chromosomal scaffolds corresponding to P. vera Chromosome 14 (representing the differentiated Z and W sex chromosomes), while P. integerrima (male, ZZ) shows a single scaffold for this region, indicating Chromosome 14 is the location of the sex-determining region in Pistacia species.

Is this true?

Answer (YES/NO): YES